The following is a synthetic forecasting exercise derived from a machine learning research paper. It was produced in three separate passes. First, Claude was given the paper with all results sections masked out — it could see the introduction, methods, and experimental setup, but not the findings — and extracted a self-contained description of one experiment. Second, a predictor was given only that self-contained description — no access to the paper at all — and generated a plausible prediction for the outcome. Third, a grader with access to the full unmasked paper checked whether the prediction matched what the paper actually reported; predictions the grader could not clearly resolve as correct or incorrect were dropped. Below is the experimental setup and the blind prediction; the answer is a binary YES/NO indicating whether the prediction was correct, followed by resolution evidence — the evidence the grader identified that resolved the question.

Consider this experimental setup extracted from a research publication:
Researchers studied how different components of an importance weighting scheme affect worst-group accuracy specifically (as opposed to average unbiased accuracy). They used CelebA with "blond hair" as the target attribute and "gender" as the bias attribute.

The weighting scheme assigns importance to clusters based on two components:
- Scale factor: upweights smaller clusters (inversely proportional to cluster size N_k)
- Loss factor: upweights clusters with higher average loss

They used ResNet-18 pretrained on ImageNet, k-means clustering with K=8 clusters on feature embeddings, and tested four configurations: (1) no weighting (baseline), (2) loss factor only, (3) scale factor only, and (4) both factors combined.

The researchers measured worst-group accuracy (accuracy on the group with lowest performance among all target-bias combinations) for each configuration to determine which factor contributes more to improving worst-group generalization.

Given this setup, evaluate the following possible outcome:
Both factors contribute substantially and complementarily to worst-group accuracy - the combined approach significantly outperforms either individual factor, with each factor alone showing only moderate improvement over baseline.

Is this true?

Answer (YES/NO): NO